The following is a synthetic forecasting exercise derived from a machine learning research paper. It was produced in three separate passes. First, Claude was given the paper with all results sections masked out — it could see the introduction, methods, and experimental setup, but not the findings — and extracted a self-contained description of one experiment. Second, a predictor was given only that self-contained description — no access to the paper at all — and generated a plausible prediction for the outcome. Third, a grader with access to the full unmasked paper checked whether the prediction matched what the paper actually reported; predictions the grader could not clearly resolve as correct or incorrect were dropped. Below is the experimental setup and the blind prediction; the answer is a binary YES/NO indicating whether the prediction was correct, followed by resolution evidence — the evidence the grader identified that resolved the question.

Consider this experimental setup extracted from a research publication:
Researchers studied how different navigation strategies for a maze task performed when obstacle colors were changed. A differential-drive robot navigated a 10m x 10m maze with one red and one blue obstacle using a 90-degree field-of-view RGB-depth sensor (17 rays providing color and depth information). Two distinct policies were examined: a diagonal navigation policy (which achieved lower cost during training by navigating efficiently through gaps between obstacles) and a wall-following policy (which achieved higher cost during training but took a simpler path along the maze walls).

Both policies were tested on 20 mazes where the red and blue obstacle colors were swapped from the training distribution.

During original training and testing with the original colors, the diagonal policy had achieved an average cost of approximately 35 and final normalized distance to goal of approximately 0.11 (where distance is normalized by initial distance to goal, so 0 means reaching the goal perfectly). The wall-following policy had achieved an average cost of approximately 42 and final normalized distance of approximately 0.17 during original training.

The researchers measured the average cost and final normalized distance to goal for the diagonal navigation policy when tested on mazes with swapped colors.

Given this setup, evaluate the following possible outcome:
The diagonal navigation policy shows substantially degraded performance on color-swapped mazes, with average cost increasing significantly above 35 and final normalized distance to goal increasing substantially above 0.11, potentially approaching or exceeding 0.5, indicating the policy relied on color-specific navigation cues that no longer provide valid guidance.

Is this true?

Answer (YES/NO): YES